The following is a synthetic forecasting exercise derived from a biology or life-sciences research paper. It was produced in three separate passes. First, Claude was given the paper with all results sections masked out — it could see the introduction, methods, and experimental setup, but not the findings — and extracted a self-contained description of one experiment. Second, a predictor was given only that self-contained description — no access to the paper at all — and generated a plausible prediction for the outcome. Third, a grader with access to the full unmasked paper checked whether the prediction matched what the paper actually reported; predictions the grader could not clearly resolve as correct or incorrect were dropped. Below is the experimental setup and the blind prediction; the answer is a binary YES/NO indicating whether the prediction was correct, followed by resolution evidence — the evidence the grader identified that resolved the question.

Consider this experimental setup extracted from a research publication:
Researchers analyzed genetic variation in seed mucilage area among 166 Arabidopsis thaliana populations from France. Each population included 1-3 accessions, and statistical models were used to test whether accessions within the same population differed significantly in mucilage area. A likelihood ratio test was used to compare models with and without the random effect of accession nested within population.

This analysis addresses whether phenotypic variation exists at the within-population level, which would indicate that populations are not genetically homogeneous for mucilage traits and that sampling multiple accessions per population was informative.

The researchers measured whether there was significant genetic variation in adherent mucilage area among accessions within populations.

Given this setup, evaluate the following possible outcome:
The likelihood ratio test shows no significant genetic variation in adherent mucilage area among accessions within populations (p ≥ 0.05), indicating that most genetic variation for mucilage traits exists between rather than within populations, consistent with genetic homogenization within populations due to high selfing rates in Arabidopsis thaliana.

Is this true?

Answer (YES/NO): NO